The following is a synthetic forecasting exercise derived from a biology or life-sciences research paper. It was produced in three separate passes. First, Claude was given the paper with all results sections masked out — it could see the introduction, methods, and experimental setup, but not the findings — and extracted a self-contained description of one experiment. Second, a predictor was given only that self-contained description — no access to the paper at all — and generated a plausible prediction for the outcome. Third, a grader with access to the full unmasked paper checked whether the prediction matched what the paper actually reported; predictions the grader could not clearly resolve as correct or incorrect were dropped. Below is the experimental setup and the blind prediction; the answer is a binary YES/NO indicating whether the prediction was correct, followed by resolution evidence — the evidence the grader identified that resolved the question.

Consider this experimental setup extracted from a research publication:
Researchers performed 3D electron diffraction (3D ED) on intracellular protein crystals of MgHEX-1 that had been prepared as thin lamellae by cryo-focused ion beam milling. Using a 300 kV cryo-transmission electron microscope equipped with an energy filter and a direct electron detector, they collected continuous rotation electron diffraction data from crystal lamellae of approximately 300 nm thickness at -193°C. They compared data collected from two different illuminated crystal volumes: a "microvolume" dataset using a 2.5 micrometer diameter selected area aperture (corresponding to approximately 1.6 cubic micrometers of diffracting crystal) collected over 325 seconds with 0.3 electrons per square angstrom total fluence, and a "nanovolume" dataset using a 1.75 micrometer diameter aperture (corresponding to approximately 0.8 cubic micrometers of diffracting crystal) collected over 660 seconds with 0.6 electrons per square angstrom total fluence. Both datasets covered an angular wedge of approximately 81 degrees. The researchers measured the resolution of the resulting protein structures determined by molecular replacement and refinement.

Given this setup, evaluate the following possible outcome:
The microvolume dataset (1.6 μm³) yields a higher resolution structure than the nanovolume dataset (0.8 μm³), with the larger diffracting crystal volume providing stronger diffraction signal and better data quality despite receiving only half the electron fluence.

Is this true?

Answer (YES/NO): YES